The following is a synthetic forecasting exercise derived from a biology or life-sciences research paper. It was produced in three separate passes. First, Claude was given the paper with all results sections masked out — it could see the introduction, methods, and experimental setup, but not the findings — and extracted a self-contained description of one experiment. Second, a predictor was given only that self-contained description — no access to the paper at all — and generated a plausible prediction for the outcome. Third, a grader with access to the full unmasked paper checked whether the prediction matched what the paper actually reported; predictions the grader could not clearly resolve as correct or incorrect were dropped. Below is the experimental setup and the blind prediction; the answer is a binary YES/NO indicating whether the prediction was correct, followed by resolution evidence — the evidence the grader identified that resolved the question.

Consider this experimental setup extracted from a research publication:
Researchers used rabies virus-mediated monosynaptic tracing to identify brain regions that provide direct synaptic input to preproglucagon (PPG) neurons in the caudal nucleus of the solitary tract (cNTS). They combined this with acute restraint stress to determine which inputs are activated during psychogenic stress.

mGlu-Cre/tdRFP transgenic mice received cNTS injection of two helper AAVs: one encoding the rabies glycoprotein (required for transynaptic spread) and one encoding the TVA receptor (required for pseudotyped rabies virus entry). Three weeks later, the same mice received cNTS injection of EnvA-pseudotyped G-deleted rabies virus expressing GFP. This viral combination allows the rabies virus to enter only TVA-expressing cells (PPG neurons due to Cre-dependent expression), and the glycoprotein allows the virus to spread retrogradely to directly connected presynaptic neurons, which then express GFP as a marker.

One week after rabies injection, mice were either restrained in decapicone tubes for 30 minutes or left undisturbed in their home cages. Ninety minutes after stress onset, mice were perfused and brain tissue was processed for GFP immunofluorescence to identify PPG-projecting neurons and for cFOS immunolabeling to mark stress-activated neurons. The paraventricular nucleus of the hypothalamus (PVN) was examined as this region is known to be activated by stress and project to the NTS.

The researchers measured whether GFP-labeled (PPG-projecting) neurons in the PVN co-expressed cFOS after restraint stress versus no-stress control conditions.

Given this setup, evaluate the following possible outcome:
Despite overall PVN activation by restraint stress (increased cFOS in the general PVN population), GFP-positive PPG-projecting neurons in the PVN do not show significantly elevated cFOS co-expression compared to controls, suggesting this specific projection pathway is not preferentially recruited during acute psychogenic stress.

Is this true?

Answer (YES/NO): NO